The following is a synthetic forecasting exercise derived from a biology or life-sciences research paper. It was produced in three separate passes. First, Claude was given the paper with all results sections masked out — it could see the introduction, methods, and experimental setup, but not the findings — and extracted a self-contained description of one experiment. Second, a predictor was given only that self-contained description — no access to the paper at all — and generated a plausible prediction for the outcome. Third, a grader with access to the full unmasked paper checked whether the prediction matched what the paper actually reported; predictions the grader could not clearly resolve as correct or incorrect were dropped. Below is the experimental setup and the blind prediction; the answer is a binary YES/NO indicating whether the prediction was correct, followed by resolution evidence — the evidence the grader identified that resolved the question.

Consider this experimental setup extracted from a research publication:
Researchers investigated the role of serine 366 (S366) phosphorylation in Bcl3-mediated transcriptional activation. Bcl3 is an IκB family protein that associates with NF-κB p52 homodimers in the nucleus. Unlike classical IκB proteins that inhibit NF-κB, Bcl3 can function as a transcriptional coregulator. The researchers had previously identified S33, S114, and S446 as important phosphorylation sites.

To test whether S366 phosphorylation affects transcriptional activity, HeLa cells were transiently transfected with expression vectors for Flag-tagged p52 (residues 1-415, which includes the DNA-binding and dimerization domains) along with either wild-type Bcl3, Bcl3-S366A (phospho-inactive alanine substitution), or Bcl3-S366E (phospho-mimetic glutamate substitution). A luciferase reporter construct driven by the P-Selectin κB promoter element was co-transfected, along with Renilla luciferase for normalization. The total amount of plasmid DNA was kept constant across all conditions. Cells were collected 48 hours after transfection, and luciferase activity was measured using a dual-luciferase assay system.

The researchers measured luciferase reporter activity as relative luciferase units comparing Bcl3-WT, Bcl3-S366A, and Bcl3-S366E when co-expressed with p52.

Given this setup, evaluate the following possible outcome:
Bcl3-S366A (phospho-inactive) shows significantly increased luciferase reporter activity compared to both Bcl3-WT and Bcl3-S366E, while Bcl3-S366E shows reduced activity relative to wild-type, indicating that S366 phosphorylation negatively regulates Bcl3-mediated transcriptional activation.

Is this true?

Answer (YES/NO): NO